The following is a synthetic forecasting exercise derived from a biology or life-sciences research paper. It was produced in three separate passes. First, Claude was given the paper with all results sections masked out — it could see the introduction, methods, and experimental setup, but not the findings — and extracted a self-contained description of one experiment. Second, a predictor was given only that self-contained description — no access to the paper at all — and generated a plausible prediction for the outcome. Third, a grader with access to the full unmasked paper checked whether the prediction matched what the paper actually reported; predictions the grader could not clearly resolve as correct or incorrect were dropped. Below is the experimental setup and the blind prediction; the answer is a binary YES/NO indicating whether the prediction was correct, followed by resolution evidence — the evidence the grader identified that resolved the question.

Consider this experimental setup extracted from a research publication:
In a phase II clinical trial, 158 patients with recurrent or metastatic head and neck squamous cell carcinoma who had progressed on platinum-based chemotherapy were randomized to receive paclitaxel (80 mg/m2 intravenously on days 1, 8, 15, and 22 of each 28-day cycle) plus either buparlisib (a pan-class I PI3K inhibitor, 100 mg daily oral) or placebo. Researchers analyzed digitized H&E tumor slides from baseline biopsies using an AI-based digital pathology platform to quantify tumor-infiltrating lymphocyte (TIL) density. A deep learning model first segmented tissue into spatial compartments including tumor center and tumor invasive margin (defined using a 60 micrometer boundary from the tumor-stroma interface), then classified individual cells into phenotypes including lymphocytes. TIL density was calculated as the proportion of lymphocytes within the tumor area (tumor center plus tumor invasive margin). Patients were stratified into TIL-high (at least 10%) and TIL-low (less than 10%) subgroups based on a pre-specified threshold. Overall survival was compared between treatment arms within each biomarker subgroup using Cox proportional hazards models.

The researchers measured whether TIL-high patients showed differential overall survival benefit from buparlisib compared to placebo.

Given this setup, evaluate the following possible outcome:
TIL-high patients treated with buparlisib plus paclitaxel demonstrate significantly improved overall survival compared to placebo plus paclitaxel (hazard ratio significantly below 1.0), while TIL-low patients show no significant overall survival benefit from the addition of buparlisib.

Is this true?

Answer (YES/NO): YES